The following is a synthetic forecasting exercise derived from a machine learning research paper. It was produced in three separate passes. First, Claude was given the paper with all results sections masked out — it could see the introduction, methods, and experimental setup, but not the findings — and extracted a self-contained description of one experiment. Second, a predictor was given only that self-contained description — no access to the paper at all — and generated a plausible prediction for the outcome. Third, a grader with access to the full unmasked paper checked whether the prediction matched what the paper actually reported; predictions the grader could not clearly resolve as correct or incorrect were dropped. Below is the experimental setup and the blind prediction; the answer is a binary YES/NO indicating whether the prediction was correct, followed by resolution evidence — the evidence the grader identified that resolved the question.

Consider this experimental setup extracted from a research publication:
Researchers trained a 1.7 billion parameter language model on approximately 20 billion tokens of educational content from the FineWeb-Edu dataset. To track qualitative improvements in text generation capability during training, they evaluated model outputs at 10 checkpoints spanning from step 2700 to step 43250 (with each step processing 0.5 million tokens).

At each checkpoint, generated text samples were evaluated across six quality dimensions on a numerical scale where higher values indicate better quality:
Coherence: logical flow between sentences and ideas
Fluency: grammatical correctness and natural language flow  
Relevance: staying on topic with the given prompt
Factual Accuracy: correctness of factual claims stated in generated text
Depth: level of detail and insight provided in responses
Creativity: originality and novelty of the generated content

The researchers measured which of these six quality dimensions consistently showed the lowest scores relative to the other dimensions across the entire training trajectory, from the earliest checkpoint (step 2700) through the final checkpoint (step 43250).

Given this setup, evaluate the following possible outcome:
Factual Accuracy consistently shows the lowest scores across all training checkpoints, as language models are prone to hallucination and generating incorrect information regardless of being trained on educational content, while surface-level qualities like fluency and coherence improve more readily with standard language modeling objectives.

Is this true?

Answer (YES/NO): YES